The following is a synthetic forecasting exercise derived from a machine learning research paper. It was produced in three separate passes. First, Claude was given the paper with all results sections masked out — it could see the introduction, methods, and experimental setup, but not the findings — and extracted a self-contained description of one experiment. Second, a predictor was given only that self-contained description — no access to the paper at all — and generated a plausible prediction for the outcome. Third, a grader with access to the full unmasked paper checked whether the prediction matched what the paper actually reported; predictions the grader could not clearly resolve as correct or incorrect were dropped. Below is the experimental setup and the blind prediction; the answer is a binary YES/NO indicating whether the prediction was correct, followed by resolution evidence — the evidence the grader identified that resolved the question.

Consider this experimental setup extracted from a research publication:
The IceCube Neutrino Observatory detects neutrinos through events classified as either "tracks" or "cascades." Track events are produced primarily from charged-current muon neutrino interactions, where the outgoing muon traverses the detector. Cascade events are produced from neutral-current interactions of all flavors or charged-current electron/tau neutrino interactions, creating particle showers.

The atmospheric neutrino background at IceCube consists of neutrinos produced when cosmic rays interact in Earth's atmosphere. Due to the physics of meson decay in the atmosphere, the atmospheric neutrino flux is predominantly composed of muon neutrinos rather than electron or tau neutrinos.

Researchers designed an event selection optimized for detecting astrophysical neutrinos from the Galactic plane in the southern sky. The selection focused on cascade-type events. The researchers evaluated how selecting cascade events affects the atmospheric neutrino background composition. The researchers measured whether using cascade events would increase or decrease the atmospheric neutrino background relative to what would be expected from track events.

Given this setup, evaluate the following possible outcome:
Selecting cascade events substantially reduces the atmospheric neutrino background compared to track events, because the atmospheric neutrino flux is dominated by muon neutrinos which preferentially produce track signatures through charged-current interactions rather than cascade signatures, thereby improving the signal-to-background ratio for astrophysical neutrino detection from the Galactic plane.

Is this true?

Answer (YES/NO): YES